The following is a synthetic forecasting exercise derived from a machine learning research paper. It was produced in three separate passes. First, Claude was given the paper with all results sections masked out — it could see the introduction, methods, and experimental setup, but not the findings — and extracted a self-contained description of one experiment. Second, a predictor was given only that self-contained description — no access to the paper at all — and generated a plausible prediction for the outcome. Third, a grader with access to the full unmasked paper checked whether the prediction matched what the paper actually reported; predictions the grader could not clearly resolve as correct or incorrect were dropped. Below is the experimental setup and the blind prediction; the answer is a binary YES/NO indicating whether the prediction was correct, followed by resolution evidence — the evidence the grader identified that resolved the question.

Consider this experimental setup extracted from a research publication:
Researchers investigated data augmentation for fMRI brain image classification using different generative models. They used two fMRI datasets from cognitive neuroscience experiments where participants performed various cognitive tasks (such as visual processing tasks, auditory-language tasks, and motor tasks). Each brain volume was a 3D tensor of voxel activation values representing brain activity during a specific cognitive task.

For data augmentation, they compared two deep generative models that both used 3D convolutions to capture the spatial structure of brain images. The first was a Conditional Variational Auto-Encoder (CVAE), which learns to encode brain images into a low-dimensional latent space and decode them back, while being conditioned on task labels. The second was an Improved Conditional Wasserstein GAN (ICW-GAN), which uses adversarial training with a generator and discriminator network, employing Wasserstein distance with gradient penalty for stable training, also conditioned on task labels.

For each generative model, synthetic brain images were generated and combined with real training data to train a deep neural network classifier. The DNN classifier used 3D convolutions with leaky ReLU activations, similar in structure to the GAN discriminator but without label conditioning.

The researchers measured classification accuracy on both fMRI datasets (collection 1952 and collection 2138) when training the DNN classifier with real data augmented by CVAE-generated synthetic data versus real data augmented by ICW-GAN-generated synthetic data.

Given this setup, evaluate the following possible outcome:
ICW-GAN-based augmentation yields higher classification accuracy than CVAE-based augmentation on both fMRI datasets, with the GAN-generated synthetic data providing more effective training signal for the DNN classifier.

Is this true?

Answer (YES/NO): NO